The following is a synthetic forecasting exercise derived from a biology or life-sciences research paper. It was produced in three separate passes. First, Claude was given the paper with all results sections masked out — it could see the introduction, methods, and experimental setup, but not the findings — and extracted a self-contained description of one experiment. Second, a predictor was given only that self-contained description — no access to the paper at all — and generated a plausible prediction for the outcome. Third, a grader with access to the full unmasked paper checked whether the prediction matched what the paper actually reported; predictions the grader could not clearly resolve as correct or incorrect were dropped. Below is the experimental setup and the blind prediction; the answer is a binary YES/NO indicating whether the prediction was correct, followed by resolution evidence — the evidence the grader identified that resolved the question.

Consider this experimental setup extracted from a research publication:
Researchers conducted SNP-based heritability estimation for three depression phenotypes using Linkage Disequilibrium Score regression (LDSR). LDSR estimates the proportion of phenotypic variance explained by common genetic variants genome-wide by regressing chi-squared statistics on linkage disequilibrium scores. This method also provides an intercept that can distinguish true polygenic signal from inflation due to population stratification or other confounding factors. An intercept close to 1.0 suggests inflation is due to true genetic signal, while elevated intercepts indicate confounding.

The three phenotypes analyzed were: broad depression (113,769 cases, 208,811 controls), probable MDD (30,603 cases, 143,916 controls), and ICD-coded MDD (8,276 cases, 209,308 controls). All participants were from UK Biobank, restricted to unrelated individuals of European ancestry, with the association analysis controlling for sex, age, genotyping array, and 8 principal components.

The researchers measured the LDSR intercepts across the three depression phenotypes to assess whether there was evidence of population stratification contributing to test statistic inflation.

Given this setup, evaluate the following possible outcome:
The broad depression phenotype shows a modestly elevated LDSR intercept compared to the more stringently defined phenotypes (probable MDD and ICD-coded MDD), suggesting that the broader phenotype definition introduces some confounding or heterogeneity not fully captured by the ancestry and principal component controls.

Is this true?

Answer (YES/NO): NO